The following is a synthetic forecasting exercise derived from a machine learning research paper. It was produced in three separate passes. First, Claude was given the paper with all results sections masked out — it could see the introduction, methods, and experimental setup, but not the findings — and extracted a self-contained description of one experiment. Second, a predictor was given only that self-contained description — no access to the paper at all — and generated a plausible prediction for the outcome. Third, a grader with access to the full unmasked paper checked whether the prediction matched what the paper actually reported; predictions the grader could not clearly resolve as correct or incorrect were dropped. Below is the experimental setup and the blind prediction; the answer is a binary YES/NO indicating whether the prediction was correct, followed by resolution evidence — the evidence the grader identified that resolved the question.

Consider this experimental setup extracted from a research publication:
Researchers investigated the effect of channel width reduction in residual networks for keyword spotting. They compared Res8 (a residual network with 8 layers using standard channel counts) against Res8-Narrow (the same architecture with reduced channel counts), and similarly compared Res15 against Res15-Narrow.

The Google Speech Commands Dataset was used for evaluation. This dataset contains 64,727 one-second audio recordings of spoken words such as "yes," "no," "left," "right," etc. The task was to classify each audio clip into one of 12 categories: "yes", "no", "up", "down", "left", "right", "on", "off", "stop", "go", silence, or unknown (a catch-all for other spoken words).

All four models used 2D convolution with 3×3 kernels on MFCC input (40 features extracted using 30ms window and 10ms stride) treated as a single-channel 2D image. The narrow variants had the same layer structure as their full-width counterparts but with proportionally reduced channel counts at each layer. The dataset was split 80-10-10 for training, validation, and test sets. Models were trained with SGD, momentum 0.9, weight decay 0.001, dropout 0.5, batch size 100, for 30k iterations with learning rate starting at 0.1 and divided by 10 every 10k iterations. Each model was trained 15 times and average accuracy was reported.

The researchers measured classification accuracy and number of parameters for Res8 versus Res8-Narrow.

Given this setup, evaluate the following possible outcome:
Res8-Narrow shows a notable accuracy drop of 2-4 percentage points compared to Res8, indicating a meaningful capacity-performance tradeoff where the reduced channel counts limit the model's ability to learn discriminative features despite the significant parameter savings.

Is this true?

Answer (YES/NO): YES